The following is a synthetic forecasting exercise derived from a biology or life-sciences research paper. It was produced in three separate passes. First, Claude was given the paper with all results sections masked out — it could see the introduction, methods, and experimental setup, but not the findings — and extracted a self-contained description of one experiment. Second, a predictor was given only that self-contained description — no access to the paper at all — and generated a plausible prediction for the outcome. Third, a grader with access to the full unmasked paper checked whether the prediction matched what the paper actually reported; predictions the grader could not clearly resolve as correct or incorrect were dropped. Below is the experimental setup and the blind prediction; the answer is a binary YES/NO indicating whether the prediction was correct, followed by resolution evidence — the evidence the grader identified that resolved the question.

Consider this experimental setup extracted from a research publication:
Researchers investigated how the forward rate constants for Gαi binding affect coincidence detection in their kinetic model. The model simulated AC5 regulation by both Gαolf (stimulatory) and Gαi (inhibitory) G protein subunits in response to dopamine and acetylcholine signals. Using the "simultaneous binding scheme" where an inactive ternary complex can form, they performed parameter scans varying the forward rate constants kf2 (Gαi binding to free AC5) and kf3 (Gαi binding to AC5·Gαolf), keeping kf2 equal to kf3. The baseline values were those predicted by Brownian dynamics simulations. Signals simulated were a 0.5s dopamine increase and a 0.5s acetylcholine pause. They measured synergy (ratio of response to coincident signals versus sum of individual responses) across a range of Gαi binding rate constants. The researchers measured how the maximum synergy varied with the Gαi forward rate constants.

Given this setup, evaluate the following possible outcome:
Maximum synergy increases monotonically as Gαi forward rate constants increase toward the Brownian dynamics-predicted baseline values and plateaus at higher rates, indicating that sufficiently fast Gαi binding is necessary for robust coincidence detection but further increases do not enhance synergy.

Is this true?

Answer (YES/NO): NO